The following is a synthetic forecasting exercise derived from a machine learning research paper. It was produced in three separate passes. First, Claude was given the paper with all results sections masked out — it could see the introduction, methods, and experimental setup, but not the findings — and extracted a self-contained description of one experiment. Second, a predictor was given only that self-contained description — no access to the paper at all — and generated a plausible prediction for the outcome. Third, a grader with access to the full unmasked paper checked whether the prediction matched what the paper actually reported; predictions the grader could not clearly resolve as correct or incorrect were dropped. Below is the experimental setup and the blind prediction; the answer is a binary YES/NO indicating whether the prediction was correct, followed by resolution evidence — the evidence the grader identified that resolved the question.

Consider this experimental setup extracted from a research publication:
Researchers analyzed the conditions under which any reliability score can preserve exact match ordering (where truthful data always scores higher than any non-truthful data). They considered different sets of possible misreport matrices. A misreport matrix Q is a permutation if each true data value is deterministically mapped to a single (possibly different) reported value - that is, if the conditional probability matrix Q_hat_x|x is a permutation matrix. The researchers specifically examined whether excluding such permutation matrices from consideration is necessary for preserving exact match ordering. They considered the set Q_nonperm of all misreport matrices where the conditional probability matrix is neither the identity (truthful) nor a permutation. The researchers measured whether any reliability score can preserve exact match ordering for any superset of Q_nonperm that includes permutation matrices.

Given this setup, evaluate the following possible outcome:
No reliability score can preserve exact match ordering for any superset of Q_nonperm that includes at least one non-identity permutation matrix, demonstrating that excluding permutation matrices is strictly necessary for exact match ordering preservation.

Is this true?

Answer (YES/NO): YES